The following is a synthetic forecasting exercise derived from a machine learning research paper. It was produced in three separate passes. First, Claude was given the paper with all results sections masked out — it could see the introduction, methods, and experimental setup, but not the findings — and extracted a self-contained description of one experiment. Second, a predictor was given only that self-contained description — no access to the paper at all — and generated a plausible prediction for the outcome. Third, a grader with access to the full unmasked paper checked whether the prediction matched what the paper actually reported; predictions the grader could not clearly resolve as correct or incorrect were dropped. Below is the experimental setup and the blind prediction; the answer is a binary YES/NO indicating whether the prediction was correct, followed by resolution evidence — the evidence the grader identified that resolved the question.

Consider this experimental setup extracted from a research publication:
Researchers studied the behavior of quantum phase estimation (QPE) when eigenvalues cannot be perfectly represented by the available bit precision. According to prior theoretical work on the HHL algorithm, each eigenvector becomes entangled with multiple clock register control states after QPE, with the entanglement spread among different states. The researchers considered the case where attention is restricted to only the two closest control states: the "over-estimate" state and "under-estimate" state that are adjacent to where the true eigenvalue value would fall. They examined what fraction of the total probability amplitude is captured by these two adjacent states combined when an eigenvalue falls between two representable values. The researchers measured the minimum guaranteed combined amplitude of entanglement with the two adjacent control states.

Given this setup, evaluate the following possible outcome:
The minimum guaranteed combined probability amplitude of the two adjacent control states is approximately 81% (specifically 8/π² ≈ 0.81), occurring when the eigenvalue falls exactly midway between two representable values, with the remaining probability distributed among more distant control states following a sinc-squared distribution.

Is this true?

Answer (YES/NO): YES